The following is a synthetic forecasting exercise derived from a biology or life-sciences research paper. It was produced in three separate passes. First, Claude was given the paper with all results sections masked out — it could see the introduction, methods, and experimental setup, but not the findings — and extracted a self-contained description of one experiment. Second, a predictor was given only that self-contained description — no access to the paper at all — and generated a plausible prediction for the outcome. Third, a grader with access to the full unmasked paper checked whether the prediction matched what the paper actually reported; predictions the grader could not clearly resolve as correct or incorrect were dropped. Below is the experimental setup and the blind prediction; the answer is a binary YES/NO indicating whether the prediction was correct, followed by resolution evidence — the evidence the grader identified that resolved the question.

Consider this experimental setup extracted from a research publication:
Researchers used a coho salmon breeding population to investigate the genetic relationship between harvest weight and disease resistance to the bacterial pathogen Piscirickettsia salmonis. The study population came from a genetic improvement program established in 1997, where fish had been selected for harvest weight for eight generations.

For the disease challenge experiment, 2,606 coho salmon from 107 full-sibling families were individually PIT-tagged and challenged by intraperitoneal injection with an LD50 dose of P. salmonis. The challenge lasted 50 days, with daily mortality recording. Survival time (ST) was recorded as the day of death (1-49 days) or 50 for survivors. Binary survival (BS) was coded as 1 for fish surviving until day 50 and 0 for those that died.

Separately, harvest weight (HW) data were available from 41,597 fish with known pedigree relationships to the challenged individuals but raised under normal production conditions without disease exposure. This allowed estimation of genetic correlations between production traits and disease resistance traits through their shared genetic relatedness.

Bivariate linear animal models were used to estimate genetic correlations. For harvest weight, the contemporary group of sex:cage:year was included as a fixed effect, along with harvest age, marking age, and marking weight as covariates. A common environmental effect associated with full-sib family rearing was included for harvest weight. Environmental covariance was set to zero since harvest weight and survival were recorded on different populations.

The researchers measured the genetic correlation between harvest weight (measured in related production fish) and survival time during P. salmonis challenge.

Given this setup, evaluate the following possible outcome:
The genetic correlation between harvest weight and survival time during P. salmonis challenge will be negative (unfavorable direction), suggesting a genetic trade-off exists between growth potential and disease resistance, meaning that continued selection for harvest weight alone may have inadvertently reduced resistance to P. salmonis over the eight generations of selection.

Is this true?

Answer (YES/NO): YES